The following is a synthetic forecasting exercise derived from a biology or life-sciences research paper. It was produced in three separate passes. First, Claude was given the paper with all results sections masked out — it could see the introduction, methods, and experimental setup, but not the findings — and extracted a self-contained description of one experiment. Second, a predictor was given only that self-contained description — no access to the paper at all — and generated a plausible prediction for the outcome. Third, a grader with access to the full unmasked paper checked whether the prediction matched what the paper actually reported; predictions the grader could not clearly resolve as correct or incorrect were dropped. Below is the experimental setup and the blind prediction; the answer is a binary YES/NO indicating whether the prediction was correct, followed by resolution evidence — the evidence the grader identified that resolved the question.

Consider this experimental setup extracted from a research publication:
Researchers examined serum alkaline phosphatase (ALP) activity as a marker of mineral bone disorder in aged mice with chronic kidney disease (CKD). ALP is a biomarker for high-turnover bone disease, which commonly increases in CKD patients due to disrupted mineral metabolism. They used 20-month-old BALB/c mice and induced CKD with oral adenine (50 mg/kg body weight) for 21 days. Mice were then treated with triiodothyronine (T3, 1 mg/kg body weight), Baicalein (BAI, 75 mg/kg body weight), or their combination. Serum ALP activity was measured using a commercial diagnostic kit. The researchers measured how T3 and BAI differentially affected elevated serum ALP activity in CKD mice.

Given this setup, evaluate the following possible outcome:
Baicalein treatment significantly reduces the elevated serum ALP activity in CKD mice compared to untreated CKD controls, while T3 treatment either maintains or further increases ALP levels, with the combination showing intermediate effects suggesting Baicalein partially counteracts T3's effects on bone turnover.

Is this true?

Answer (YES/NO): NO